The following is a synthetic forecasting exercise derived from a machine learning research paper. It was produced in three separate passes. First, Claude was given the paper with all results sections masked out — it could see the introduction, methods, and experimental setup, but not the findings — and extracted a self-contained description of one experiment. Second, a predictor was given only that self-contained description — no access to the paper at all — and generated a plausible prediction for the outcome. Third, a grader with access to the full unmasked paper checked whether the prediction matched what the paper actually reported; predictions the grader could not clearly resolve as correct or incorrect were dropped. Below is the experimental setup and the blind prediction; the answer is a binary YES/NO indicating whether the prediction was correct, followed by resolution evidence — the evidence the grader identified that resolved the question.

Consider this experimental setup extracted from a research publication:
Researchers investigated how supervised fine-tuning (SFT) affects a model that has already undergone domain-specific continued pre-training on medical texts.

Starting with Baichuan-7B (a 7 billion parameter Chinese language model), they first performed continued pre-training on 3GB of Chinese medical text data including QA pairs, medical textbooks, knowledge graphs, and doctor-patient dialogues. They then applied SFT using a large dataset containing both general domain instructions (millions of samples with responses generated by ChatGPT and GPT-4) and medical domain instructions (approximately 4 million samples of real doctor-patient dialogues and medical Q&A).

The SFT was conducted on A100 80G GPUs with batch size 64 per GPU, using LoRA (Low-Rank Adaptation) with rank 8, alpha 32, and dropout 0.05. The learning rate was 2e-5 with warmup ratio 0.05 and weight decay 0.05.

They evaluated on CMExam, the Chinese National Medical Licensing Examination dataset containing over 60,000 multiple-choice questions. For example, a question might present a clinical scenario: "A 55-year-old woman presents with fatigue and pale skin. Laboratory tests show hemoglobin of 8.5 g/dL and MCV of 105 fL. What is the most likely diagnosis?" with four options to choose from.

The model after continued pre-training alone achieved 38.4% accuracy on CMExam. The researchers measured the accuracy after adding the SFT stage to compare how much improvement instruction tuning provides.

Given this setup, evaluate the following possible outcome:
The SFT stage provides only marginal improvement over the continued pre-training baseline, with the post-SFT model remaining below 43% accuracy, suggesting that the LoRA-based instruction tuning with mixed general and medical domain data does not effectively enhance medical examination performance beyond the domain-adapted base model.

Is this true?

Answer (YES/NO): YES